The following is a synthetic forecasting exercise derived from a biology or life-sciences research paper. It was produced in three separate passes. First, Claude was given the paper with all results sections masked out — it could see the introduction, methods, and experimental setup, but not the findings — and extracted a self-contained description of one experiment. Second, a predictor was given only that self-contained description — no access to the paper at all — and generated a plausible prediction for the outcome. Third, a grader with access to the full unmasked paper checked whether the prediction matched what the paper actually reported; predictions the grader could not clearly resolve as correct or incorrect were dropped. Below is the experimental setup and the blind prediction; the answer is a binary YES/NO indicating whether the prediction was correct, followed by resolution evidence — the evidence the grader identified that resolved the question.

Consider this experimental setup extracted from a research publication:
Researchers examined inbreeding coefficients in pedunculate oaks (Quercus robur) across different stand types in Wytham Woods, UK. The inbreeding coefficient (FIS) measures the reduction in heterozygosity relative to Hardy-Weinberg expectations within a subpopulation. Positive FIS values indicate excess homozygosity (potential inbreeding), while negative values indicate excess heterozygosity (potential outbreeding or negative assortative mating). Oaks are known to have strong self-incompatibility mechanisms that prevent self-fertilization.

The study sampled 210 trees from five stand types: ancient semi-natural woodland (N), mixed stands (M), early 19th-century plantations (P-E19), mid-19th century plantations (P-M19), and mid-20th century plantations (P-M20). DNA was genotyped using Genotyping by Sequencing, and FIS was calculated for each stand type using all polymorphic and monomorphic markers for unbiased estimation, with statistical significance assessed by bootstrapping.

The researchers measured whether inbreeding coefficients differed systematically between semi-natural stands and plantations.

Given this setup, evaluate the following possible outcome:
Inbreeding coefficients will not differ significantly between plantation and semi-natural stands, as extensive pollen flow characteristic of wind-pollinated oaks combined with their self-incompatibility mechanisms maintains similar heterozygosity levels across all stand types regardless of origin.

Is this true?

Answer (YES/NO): NO